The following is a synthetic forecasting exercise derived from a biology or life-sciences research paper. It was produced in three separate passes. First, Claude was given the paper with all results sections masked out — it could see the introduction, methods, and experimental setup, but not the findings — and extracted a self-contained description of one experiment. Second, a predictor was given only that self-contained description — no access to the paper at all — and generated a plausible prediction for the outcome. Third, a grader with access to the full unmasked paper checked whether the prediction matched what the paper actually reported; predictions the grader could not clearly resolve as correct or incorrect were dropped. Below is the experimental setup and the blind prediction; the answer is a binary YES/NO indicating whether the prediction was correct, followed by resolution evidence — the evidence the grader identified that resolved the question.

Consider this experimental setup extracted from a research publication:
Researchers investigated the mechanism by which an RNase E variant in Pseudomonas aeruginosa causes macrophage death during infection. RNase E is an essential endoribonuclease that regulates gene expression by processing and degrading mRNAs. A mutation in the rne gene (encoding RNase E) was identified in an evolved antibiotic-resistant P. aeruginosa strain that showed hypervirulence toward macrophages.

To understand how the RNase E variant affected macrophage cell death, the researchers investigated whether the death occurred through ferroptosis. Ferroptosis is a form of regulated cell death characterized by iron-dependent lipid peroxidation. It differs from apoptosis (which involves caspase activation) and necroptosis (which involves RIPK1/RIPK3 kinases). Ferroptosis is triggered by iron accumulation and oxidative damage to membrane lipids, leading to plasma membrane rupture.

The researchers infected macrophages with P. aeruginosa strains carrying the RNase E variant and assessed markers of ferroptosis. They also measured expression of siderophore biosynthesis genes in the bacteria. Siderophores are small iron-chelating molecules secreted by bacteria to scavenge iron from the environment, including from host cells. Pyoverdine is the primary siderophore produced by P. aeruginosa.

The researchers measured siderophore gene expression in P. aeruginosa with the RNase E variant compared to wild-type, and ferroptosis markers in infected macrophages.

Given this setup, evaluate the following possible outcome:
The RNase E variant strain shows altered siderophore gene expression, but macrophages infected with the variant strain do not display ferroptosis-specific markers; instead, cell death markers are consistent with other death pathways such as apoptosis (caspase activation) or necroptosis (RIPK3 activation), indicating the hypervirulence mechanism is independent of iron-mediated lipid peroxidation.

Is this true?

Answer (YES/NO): NO